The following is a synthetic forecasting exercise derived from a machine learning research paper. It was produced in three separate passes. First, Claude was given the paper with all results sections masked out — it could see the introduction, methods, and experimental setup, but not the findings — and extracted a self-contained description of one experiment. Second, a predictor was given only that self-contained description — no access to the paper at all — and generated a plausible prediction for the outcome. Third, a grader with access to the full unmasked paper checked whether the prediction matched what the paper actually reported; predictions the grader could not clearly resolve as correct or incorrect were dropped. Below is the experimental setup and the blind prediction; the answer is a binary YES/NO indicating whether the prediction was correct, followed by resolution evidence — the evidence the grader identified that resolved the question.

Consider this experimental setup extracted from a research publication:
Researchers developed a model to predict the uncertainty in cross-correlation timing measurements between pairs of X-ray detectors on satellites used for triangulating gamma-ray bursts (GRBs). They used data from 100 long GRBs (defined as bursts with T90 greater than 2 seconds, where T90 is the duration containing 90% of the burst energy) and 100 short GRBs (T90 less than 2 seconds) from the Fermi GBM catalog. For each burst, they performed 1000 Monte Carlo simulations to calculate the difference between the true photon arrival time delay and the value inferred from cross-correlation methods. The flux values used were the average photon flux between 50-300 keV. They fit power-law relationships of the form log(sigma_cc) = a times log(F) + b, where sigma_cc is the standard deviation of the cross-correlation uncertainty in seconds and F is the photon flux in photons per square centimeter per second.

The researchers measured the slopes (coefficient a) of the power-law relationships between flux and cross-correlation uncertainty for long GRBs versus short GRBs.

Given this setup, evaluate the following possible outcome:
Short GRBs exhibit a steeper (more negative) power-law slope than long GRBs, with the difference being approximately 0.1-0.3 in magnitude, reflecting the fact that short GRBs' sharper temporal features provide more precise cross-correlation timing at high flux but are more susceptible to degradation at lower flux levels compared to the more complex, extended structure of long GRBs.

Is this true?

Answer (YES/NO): YES